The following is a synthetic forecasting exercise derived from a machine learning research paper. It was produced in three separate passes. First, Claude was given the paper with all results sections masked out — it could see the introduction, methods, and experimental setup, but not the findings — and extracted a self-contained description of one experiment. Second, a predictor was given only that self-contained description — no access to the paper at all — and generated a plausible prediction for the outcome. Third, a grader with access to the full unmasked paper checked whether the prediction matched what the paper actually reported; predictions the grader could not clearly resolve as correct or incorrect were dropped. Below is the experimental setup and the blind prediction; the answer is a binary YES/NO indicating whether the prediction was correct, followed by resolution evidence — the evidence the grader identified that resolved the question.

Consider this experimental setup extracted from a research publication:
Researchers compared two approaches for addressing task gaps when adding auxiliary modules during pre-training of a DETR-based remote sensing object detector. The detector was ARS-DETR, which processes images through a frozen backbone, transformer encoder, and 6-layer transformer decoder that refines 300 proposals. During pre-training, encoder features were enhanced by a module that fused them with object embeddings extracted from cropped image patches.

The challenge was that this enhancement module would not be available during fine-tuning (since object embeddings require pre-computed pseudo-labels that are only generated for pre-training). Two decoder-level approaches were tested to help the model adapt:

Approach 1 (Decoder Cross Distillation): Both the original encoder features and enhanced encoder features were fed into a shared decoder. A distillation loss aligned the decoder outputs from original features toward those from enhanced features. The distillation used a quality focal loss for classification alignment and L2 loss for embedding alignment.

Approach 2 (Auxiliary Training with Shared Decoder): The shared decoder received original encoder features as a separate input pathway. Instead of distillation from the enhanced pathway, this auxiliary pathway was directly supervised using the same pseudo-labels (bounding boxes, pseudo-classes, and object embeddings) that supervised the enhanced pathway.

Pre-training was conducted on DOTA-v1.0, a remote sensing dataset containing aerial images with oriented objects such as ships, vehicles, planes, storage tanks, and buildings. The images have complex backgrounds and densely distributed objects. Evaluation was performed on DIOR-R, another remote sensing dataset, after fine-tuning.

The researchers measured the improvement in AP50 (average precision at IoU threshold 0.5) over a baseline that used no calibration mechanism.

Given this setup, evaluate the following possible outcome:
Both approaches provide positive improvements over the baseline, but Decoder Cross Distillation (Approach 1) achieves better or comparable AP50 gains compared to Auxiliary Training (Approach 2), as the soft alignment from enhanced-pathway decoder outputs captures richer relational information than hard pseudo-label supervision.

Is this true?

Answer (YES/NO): NO